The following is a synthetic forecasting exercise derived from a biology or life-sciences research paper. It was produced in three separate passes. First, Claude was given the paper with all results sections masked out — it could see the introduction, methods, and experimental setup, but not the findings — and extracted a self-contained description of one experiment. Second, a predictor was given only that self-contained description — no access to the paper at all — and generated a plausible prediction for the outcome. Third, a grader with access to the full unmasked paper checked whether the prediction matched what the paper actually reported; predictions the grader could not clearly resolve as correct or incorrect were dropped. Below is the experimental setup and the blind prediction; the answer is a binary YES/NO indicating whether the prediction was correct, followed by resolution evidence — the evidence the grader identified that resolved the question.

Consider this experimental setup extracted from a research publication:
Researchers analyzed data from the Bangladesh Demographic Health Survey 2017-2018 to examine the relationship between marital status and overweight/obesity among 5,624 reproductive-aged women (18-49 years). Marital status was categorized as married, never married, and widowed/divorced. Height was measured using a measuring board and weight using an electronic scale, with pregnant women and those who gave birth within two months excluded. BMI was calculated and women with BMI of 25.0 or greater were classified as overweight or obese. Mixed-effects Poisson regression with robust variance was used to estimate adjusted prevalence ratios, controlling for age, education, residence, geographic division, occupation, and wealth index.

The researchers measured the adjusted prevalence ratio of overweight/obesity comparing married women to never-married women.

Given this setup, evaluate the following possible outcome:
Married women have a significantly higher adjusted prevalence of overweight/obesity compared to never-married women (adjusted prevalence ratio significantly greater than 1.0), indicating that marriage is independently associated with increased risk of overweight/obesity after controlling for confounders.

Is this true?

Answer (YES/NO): YES